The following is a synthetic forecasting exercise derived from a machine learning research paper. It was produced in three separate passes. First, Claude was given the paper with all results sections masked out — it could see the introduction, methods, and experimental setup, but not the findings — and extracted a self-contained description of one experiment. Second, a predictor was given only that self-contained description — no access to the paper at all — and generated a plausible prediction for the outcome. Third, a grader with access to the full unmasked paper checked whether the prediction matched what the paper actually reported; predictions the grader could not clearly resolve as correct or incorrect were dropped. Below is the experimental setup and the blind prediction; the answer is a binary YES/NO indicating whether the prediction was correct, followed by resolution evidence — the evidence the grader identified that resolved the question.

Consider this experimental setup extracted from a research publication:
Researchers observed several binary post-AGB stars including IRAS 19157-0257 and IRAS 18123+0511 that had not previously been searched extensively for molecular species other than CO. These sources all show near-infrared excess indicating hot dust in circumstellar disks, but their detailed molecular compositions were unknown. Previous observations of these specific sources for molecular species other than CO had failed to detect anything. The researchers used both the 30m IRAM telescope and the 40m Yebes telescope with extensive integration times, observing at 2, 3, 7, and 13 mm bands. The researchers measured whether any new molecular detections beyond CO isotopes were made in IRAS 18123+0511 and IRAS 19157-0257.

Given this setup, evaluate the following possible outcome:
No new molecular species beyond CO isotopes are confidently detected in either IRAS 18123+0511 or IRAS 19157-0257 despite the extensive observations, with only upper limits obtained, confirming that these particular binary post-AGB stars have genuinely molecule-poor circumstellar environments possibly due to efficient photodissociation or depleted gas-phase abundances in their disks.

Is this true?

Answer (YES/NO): YES